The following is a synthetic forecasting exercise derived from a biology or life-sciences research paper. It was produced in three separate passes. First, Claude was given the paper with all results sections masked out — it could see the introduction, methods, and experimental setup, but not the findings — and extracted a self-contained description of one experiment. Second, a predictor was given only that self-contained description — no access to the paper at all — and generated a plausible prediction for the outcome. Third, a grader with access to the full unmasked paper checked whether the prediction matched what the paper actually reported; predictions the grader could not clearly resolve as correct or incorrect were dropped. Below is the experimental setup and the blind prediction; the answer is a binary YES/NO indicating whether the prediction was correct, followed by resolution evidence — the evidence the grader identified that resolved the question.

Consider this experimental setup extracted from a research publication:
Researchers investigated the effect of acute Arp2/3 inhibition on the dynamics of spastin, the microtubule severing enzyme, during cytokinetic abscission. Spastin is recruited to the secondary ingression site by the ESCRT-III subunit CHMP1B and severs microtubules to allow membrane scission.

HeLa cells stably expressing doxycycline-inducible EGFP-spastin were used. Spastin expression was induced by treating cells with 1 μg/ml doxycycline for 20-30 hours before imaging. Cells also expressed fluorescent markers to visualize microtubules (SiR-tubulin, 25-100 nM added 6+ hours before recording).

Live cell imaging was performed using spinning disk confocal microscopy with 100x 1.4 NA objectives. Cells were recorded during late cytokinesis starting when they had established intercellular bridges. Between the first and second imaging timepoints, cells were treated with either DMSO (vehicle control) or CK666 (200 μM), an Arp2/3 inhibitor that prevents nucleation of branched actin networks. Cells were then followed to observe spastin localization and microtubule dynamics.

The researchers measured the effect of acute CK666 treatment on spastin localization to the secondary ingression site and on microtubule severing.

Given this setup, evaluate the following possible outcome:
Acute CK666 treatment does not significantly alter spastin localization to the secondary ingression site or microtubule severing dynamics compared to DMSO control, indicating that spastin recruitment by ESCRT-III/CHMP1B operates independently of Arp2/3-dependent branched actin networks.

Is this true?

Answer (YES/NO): NO